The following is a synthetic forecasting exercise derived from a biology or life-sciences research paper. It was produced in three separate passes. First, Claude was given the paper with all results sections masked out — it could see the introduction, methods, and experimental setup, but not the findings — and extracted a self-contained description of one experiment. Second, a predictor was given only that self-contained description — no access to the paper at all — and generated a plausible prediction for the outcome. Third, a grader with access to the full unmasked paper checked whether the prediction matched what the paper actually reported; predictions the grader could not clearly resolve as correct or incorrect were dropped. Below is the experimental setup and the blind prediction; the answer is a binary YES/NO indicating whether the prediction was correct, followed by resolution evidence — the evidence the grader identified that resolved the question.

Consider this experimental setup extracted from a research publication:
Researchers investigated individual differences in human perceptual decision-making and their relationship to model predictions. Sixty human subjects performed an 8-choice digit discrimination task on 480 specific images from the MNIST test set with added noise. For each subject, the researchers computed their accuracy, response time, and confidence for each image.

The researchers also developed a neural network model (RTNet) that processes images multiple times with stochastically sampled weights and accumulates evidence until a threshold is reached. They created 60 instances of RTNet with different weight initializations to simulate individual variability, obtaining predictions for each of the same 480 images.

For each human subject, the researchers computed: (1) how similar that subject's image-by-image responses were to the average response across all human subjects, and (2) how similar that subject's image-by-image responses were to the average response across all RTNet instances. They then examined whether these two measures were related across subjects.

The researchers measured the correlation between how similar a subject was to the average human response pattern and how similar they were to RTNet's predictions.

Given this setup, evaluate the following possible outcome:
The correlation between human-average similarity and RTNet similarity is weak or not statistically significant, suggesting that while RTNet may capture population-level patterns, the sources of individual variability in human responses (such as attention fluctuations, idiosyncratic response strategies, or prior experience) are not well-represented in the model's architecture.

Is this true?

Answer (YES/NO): NO